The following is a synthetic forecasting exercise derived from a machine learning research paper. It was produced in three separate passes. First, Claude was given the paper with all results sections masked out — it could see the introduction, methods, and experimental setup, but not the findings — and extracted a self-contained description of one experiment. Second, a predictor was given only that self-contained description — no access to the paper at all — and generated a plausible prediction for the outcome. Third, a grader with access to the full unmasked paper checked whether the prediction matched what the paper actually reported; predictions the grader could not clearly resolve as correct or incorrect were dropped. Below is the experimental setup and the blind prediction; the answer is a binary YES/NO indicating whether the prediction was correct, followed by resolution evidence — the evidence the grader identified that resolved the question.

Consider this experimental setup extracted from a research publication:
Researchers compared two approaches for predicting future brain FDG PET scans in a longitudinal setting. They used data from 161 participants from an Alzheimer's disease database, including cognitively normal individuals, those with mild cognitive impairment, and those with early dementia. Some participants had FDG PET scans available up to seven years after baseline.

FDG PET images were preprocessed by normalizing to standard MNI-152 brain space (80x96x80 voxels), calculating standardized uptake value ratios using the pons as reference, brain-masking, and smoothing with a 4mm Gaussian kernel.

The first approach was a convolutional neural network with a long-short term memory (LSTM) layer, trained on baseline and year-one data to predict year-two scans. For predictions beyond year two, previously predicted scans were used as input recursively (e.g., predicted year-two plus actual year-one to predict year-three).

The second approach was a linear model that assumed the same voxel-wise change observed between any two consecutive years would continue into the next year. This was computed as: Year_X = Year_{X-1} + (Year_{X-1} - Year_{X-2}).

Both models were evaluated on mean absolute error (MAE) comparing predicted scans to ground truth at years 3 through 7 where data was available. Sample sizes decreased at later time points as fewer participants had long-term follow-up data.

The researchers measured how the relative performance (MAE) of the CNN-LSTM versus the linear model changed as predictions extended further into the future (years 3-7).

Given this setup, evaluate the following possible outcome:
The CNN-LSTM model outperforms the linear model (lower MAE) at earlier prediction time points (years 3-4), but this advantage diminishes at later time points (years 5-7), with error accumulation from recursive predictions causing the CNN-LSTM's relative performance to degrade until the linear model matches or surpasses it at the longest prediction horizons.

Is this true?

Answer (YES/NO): NO